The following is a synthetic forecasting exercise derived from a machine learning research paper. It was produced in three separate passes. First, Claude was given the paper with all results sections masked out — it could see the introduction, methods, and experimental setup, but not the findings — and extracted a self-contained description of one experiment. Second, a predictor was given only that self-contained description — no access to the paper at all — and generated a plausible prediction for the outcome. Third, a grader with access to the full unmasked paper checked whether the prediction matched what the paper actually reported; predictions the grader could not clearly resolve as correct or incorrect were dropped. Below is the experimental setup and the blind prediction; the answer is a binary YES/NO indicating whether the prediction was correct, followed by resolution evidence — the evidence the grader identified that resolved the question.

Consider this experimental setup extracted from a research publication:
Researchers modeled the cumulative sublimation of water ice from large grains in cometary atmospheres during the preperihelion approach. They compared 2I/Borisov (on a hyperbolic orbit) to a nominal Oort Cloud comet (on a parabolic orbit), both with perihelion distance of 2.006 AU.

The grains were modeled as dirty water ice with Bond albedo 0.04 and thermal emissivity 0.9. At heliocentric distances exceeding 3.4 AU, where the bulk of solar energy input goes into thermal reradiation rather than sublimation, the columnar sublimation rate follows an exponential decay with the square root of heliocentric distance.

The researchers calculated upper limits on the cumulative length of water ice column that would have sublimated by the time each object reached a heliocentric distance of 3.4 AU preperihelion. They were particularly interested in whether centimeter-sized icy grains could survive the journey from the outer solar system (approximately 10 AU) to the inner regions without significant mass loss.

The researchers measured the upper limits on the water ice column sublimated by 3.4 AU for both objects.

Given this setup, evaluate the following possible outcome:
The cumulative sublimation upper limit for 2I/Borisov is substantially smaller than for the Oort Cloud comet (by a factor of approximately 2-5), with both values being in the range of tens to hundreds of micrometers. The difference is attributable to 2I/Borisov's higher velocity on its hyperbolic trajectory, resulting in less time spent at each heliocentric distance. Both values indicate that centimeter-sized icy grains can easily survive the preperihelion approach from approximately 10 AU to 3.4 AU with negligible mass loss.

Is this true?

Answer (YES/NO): YES